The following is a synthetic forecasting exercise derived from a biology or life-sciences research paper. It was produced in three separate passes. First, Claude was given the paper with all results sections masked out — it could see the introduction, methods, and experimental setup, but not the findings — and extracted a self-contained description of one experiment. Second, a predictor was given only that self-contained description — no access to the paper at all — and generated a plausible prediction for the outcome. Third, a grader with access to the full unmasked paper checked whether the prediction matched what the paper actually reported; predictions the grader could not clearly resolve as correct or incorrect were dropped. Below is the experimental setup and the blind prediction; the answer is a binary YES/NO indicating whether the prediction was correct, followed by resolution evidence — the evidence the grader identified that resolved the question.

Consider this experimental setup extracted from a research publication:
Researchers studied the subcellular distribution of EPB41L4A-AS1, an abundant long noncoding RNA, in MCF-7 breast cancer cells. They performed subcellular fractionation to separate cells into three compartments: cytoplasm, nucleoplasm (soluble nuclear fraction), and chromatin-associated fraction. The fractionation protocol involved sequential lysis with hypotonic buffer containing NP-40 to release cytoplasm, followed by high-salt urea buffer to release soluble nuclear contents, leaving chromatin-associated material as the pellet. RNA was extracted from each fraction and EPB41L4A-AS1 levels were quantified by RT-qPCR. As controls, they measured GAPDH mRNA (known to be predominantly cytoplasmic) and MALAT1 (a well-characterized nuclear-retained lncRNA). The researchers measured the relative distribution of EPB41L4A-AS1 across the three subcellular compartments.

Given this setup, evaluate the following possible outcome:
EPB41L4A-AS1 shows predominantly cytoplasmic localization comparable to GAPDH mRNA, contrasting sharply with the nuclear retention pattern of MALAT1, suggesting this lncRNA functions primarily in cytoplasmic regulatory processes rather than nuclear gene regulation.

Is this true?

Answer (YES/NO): NO